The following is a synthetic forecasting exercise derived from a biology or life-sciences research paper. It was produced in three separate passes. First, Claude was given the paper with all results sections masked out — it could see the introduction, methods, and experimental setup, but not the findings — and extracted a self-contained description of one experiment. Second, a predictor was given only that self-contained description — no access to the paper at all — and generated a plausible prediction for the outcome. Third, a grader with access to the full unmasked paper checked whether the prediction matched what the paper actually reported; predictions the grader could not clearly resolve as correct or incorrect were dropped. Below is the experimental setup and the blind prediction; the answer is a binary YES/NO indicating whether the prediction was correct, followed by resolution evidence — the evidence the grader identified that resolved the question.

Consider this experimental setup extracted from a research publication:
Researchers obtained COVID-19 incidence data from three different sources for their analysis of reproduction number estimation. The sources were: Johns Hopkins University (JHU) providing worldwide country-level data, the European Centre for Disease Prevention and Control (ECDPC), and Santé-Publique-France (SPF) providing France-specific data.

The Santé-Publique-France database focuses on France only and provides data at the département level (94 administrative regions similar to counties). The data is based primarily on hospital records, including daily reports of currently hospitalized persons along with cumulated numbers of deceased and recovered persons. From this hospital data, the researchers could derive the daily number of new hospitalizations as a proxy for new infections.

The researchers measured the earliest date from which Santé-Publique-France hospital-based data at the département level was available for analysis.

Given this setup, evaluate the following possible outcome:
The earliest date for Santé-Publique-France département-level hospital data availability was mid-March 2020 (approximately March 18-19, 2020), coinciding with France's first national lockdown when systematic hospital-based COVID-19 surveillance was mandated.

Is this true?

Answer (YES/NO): YES